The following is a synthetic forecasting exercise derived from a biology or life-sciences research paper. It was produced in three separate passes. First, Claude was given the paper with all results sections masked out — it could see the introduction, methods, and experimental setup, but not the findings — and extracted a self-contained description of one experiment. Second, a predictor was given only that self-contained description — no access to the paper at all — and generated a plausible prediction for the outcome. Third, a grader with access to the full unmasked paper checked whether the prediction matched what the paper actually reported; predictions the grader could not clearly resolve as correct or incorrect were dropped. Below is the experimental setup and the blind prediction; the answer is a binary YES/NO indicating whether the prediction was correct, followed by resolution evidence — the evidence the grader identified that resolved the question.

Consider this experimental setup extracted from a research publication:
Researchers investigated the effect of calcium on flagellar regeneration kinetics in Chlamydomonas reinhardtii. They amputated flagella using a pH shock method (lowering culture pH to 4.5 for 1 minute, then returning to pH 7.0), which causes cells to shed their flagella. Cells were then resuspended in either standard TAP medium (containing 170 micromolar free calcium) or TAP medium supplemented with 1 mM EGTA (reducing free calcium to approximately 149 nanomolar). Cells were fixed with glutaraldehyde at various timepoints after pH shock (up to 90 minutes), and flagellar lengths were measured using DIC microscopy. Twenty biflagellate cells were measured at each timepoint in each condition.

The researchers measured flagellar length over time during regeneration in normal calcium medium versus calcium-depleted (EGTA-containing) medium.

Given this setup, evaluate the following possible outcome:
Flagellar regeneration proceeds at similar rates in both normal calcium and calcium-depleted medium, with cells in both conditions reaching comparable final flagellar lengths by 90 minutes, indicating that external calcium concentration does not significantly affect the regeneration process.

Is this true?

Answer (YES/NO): NO